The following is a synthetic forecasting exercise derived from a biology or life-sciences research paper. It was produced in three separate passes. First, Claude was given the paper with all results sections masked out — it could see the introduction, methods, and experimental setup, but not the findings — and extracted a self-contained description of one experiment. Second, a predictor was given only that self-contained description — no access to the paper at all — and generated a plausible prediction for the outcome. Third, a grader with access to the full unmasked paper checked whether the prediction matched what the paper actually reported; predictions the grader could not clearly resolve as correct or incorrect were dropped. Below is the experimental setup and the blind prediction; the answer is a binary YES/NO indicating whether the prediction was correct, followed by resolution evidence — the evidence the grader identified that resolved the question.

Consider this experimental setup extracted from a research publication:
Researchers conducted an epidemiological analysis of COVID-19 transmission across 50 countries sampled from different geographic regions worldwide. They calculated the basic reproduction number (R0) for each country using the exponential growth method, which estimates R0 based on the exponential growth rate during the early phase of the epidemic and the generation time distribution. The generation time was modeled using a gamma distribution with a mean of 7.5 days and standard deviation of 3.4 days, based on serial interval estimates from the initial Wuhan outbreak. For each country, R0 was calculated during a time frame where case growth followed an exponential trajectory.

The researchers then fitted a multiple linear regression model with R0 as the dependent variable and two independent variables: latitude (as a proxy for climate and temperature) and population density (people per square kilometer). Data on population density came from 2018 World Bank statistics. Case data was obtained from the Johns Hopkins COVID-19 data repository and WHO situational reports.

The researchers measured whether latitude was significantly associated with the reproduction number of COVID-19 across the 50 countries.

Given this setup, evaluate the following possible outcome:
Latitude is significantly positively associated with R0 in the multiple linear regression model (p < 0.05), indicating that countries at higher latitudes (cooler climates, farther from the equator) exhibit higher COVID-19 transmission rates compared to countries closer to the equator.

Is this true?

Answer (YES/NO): NO